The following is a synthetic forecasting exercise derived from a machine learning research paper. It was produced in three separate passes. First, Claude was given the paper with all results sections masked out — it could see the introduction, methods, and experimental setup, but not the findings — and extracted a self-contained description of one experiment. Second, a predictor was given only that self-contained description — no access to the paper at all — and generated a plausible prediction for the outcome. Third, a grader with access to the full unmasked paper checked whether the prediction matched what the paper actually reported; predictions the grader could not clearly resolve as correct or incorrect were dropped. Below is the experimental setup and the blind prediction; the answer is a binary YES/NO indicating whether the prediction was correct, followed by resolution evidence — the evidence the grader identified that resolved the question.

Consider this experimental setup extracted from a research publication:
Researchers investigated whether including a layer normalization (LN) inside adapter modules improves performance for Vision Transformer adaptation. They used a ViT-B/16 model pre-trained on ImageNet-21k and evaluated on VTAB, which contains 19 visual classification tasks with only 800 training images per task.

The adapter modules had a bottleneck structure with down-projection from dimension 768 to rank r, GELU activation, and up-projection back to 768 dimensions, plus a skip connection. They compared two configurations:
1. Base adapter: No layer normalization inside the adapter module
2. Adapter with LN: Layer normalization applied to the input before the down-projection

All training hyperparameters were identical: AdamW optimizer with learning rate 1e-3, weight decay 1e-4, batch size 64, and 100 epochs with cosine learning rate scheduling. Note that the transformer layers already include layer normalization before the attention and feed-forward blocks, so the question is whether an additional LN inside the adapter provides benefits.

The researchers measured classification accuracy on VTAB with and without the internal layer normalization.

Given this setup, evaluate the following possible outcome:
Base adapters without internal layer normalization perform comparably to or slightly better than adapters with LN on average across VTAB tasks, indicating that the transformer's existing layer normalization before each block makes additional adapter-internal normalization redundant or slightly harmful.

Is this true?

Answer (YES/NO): YES